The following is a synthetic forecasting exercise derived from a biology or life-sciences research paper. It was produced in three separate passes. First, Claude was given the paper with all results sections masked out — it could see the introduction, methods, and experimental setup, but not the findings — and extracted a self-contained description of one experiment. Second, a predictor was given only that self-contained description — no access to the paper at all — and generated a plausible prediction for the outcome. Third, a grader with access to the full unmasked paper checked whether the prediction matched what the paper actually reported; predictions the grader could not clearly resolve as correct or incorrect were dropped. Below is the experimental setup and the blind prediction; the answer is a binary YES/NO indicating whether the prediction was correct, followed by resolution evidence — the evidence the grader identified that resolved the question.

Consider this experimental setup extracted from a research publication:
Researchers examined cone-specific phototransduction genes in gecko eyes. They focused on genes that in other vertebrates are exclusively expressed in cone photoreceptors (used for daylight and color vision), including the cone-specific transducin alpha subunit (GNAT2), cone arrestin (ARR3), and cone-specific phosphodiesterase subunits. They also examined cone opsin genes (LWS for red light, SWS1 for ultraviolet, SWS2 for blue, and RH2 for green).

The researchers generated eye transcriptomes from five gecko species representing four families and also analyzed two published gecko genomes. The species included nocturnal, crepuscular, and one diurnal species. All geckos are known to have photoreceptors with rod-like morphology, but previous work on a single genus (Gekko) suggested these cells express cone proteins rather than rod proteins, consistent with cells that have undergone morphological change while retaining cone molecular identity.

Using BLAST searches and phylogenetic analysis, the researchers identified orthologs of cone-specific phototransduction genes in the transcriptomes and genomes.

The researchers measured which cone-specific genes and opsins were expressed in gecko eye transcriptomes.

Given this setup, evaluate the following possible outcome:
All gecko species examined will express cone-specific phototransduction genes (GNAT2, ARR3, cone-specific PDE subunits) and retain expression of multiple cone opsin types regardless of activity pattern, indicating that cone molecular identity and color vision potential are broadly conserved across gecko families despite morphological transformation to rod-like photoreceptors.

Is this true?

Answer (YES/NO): NO